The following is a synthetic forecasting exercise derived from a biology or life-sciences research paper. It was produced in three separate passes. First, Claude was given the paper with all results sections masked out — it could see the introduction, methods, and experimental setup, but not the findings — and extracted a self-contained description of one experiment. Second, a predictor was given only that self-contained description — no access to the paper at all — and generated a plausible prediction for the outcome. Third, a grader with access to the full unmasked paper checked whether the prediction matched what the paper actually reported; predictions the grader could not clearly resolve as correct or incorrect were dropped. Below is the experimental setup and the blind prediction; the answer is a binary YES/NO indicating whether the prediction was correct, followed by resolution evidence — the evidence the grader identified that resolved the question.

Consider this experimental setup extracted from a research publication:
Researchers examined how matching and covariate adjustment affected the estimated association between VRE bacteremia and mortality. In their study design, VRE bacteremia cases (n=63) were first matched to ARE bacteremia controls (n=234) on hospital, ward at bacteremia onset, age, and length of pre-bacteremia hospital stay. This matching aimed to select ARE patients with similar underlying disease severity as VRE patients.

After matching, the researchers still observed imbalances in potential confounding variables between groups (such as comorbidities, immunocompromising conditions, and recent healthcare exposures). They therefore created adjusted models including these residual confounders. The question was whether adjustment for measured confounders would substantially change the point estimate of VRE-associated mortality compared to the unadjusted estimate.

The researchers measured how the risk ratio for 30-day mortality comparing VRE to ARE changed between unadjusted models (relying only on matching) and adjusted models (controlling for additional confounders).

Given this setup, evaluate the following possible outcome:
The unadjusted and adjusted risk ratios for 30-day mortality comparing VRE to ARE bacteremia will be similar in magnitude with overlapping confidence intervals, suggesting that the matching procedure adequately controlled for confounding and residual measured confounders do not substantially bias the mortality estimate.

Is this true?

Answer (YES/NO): NO